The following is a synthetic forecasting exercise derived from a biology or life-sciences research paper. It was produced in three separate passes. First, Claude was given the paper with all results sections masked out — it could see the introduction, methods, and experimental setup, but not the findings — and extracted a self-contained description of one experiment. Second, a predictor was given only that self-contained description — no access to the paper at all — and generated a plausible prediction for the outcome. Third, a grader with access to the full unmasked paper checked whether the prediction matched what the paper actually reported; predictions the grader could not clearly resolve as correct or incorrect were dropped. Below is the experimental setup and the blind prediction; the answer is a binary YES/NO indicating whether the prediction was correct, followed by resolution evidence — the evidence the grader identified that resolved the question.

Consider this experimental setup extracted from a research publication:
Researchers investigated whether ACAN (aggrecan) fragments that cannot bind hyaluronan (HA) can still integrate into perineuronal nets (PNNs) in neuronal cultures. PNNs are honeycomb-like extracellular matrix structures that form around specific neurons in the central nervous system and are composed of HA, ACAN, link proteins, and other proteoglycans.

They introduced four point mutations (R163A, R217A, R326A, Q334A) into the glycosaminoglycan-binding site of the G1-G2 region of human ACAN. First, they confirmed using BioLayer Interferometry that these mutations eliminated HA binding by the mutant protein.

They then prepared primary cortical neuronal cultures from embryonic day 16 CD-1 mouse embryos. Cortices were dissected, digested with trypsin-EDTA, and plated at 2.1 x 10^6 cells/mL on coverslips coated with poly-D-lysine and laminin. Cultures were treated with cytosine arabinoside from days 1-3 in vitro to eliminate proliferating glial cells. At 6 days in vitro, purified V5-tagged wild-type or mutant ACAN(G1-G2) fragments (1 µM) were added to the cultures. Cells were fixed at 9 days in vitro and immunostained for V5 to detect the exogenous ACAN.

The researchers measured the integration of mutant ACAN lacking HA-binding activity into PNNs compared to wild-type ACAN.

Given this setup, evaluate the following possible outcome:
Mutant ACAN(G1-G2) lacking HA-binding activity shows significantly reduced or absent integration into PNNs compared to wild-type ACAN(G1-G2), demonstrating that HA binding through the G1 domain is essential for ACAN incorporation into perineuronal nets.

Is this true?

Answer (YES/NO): NO